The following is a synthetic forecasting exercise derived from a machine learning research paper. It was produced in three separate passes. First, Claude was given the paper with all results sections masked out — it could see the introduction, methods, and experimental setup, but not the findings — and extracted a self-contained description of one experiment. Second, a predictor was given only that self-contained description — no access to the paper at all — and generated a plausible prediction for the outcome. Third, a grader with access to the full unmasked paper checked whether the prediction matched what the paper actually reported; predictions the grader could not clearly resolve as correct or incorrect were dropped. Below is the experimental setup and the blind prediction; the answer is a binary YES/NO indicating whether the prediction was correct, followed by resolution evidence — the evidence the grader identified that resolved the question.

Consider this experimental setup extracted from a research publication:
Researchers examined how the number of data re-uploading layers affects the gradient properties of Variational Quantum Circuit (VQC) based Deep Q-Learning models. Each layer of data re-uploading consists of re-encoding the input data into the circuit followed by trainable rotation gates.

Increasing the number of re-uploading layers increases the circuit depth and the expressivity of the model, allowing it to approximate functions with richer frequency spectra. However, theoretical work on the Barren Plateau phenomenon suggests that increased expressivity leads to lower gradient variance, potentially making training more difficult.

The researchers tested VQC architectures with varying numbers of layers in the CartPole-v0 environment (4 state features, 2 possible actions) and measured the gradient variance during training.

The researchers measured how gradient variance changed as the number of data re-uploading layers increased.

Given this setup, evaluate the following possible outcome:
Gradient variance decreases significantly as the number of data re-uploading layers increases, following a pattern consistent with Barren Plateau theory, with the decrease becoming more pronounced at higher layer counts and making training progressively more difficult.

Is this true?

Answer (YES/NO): NO